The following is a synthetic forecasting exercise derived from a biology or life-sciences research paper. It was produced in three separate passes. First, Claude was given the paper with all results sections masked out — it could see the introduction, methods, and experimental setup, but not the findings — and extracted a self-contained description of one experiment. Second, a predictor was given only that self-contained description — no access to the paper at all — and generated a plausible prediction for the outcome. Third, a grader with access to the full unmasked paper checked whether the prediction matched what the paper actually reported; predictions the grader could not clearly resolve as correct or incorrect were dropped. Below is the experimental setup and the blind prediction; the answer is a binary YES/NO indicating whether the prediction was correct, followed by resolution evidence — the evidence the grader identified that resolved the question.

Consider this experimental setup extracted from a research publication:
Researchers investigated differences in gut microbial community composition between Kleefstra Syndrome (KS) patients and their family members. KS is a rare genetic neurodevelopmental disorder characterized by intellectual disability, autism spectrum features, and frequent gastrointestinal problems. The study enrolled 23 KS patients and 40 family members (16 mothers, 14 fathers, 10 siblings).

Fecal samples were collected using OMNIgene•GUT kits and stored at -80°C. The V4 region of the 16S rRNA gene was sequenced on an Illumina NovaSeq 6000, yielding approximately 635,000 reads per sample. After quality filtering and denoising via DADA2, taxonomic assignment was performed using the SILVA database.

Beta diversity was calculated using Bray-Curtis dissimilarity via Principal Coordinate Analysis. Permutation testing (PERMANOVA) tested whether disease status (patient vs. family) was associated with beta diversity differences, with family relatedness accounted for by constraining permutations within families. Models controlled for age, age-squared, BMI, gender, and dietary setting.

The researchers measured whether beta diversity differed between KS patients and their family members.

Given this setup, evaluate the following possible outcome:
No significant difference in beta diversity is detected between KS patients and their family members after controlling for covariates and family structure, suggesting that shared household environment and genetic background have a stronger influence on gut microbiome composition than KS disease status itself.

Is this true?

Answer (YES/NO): NO